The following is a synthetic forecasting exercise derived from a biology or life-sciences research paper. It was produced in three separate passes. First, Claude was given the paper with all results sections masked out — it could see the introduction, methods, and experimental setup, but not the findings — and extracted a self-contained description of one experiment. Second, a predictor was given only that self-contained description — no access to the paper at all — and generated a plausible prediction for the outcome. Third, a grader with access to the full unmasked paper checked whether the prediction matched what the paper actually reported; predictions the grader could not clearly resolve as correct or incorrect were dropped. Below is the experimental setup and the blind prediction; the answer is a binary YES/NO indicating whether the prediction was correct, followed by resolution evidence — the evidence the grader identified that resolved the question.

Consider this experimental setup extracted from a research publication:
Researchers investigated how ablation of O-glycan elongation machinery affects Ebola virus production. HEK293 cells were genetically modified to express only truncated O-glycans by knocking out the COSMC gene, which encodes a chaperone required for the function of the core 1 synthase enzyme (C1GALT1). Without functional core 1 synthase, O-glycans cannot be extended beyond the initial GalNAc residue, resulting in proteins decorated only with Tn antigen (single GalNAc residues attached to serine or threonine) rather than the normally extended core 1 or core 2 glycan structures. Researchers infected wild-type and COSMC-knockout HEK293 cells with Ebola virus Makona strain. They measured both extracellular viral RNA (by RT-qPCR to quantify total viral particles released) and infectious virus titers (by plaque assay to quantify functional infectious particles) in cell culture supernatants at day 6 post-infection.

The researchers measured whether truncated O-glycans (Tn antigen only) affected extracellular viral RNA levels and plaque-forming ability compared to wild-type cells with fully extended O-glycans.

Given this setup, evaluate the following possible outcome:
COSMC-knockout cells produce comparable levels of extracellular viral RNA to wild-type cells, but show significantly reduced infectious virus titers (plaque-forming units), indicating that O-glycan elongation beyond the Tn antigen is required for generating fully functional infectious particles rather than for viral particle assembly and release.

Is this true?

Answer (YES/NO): NO